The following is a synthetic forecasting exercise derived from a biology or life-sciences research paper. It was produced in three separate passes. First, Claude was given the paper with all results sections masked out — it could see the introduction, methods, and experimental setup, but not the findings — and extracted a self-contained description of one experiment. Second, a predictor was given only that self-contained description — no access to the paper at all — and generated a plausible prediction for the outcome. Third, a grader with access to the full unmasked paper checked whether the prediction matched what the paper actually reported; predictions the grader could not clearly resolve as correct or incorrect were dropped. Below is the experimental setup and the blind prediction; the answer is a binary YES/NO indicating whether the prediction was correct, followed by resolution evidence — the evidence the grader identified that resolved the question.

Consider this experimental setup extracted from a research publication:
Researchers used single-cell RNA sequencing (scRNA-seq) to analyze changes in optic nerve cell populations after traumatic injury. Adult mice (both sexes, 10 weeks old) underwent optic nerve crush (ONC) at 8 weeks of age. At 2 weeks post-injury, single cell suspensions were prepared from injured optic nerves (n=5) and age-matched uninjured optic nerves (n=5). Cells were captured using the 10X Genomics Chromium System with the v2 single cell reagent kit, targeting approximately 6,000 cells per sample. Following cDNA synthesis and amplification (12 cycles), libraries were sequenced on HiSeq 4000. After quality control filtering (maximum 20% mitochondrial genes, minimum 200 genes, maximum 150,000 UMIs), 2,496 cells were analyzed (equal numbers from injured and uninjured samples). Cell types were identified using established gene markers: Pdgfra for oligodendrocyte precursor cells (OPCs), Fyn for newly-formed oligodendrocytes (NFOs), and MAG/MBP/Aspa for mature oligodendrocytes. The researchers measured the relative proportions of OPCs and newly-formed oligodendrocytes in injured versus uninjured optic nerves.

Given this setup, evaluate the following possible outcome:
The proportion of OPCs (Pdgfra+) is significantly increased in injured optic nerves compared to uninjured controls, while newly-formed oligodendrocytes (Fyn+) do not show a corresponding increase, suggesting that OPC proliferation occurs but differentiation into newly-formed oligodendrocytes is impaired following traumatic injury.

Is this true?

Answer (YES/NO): NO